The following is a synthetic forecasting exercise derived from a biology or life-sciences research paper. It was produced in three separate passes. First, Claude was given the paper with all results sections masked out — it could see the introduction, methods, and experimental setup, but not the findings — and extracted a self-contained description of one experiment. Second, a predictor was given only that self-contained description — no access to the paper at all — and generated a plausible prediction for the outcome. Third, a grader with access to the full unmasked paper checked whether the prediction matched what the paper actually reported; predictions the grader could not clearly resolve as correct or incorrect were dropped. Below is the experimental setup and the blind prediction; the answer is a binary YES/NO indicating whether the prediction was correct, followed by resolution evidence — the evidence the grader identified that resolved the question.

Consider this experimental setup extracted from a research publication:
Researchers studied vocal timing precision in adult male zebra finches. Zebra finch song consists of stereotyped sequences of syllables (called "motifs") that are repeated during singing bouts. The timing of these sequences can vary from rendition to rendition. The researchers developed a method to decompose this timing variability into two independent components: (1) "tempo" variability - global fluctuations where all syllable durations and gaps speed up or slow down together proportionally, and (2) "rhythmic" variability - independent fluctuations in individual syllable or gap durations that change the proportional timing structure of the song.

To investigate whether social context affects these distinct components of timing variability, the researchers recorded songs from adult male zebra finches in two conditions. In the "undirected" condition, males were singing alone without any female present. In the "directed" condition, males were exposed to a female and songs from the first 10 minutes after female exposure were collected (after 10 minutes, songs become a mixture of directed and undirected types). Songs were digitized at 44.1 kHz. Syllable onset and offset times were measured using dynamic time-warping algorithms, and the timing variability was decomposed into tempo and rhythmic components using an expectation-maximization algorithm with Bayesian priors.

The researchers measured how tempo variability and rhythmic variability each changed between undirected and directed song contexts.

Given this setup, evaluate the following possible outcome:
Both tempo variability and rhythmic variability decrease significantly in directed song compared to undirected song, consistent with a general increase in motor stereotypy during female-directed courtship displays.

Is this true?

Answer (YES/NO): NO